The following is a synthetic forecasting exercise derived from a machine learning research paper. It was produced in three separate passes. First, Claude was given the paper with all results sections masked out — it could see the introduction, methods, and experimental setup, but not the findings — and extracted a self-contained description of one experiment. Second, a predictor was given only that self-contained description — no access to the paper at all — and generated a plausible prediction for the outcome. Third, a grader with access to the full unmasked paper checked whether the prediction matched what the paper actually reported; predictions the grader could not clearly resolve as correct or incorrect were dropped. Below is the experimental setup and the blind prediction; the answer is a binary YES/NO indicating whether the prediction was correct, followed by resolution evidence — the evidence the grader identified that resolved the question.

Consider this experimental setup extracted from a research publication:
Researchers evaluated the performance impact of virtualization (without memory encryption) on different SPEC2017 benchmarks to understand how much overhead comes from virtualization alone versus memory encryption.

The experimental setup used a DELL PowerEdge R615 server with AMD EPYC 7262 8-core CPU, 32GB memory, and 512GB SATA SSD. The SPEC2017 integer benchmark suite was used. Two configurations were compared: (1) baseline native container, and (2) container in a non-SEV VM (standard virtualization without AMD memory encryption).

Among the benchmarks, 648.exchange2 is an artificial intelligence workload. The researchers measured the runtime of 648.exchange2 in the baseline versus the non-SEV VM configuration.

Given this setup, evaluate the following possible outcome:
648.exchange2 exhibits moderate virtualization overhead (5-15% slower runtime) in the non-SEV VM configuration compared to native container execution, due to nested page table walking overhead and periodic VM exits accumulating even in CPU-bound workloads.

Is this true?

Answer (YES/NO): NO